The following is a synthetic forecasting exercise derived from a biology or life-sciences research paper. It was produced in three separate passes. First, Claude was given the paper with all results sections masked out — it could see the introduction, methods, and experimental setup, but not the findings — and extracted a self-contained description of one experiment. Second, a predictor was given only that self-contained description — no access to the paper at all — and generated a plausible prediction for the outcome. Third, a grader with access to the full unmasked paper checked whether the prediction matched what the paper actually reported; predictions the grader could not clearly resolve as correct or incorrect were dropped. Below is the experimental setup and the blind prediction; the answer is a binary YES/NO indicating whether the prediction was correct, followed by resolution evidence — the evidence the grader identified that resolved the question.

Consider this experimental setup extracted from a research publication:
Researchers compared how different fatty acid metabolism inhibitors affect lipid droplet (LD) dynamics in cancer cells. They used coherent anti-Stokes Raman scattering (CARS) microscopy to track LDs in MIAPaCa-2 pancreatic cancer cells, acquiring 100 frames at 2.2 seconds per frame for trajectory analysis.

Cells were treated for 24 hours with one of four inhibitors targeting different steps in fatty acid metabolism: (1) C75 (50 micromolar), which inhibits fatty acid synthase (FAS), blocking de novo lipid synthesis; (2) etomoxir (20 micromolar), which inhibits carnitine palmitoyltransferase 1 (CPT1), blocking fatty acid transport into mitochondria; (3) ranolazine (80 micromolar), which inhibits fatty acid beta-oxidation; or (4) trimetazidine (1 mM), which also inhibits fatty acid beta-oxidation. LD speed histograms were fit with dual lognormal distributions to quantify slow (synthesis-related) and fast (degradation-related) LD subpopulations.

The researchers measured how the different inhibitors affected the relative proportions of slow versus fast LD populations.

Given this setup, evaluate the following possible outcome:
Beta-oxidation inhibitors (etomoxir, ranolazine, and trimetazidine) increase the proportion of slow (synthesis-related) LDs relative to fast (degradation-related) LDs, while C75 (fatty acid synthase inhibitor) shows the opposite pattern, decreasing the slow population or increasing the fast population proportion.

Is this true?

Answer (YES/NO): NO